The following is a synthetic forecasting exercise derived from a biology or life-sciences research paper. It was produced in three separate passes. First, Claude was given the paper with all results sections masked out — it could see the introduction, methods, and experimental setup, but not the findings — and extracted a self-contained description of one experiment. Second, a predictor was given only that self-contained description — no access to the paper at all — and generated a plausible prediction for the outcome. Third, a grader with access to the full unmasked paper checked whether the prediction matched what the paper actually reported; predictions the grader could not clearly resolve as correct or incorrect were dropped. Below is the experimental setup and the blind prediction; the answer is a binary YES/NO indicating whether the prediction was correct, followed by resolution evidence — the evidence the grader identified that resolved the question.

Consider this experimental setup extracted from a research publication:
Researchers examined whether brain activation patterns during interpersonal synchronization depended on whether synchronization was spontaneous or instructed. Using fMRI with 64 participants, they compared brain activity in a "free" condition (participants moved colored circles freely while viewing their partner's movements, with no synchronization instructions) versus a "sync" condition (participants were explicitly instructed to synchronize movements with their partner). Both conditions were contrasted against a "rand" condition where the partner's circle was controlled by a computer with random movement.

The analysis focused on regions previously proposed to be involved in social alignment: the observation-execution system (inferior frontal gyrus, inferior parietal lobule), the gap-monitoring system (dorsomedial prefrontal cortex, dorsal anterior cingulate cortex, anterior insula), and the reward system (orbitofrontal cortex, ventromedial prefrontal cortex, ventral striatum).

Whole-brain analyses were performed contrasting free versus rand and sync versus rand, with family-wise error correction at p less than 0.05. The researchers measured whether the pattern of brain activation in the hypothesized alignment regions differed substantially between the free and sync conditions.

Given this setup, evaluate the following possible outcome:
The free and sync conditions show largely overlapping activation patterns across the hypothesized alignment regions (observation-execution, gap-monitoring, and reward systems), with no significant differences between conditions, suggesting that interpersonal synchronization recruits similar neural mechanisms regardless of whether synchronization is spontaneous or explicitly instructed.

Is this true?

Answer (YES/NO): NO